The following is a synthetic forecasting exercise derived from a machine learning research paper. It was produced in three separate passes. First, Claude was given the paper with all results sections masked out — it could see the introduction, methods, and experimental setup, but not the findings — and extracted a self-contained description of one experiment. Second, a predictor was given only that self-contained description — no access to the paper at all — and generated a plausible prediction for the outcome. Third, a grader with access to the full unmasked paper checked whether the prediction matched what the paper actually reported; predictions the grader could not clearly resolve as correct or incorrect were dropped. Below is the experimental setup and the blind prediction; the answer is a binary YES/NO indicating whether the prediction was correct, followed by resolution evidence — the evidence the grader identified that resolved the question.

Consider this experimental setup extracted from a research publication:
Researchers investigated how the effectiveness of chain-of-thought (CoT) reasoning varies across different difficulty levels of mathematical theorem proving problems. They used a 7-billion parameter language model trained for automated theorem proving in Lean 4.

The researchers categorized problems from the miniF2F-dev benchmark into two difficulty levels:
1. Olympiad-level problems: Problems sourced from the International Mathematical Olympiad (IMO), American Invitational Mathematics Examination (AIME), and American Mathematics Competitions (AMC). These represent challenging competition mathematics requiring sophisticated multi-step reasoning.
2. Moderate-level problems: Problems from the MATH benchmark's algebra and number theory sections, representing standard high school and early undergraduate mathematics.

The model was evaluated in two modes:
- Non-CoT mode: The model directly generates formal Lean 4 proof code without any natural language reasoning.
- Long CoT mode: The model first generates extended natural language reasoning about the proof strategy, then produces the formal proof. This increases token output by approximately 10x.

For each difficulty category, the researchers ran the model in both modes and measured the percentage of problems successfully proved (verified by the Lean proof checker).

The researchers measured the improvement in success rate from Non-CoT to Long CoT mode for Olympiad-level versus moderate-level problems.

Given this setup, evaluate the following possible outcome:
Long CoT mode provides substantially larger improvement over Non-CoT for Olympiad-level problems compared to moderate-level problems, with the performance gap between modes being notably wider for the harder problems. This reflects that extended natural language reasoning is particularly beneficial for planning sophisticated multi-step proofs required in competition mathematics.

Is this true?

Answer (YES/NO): YES